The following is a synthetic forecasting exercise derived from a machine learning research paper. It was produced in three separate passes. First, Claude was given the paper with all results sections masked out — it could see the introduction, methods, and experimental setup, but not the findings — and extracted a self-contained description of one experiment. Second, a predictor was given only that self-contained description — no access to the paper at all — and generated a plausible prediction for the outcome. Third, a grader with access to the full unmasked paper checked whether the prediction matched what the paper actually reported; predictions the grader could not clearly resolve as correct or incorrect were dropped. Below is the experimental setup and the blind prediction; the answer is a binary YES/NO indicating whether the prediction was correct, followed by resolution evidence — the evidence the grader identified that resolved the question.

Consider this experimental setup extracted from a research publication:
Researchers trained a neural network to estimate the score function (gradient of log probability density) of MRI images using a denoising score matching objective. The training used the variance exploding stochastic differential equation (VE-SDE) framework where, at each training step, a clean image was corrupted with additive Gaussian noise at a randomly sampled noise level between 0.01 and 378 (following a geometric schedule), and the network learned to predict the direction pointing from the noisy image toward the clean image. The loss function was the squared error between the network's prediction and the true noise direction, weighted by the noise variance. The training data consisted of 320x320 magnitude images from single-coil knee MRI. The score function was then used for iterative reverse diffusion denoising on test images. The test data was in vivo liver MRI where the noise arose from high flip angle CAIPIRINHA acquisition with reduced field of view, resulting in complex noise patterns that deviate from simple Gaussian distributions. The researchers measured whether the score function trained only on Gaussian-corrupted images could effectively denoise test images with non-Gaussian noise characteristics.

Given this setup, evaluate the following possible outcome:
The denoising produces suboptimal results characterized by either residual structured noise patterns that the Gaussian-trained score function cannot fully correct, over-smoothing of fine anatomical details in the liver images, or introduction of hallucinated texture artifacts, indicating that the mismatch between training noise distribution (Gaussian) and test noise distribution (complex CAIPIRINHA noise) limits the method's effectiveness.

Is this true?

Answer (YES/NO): NO